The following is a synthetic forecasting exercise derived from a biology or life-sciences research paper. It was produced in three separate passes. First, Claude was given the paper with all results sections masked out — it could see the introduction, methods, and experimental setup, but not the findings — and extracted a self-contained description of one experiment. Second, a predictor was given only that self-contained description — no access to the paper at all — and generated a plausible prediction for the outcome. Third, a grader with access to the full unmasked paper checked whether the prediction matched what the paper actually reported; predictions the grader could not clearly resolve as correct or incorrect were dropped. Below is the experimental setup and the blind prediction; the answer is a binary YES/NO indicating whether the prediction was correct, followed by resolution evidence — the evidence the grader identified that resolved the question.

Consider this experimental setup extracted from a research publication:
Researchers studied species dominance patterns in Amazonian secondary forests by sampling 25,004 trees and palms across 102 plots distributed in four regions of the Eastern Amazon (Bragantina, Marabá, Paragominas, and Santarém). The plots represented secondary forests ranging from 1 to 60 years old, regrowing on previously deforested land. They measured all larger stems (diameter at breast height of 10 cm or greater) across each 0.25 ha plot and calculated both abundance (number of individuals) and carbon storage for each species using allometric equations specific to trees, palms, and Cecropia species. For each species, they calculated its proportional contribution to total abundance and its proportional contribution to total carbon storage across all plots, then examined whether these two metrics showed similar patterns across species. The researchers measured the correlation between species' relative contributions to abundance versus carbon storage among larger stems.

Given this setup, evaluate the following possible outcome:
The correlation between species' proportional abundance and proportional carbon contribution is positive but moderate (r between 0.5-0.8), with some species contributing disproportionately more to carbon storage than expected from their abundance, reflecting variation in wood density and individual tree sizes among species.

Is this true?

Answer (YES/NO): NO